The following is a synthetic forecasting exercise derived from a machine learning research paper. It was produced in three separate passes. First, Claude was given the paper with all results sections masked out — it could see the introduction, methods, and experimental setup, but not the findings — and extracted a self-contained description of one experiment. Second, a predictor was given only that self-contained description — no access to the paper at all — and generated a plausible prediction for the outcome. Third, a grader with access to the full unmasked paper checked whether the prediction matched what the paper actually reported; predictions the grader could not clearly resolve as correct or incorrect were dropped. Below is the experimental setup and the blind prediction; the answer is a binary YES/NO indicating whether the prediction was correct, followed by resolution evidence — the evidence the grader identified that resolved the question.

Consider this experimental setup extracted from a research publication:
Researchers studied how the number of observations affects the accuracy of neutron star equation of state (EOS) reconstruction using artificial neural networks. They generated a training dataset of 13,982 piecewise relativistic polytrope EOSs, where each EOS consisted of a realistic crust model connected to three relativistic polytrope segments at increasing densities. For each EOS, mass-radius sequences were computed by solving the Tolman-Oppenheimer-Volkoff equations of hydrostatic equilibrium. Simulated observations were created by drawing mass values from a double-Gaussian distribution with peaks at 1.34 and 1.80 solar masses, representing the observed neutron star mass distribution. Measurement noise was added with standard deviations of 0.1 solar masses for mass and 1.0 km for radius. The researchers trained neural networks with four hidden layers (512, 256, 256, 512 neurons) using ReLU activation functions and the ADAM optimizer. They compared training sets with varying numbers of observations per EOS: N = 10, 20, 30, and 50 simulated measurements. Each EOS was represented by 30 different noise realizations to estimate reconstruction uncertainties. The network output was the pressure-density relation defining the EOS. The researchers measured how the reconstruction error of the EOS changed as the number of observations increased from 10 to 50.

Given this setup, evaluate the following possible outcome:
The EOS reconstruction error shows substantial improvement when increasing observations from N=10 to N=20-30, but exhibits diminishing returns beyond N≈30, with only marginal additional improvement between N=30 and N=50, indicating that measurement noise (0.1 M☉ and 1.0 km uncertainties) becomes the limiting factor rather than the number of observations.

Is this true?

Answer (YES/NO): NO